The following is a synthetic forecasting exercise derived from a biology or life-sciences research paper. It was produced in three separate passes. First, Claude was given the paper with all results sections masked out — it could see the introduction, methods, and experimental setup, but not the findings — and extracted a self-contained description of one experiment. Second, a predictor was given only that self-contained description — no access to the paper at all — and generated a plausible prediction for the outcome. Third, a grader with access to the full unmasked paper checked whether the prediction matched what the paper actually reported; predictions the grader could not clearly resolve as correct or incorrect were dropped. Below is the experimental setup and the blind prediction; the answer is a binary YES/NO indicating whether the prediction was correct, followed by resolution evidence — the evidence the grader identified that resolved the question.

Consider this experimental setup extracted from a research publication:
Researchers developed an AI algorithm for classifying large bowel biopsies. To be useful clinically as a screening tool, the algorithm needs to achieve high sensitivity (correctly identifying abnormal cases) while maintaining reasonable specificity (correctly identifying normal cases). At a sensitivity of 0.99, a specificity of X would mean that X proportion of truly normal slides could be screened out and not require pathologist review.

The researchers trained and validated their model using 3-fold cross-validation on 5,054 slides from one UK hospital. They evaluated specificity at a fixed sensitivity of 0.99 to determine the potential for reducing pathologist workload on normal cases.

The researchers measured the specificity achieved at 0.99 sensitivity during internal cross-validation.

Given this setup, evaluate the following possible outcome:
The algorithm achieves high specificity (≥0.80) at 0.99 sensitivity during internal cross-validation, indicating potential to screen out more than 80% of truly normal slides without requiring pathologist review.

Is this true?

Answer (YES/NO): NO